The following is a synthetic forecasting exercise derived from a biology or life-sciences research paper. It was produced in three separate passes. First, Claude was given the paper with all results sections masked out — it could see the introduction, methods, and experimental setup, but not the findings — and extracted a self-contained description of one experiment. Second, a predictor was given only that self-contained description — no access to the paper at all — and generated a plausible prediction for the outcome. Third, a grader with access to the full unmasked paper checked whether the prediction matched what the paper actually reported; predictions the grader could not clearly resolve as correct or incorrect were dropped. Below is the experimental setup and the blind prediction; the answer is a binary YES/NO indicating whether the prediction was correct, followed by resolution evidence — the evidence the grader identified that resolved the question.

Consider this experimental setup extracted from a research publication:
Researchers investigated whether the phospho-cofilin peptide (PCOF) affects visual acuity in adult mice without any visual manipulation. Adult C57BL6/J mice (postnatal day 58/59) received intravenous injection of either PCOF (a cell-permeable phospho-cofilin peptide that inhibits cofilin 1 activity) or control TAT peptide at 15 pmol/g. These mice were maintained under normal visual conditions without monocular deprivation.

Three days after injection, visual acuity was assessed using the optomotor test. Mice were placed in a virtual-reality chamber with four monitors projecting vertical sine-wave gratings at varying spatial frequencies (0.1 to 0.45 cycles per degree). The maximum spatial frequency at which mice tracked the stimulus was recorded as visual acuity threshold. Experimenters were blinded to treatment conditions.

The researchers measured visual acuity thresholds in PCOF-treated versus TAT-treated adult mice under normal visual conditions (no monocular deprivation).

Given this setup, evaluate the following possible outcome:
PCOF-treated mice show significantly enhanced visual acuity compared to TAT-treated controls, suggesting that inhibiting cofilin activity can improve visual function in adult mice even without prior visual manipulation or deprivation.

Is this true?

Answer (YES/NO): NO